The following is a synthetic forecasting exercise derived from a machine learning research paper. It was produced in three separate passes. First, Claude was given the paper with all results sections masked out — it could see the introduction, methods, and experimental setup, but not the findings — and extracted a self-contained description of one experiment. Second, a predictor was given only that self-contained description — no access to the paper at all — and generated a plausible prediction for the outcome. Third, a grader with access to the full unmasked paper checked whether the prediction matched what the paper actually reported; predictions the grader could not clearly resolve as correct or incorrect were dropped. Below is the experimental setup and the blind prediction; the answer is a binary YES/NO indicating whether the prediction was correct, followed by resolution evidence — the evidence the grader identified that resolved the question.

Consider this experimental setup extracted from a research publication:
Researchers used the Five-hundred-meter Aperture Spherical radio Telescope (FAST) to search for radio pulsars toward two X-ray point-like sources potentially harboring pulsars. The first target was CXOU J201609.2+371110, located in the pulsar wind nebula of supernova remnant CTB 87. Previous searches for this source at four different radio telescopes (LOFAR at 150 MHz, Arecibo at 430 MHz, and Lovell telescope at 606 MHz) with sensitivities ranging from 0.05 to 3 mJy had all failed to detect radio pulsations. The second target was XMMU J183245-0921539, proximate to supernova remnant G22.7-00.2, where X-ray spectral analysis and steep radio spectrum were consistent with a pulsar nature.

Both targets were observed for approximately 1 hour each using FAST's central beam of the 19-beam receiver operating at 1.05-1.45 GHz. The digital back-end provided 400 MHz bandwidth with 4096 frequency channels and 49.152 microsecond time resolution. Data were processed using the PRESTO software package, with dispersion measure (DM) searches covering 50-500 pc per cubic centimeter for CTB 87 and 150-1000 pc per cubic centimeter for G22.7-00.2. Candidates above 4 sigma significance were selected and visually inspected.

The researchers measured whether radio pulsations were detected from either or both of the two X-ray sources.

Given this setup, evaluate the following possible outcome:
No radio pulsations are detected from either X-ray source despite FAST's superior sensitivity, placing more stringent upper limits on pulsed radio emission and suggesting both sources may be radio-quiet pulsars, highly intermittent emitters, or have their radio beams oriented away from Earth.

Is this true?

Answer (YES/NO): NO